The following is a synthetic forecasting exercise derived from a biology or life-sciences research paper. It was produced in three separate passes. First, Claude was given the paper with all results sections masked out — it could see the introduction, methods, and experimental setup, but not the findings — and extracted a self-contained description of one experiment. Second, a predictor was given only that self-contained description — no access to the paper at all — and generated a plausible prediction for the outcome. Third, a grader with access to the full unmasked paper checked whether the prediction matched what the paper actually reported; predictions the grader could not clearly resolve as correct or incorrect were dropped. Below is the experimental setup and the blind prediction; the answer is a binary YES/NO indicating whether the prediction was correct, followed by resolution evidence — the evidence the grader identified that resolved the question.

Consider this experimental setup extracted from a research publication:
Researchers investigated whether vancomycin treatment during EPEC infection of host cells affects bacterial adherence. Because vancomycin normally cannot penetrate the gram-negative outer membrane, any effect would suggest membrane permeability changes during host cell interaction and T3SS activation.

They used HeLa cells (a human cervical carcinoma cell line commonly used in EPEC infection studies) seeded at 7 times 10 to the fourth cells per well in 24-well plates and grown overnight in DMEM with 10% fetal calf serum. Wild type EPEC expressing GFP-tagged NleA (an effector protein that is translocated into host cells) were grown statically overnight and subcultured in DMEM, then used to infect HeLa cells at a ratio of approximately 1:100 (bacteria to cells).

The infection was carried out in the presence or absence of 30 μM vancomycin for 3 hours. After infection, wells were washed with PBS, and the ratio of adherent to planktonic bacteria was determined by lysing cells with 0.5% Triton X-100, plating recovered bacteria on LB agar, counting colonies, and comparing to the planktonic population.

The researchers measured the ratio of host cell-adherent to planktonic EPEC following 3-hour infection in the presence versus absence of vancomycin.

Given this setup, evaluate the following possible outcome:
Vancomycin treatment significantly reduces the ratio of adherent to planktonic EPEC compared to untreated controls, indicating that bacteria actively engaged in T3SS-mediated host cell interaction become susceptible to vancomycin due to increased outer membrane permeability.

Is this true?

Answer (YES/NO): YES